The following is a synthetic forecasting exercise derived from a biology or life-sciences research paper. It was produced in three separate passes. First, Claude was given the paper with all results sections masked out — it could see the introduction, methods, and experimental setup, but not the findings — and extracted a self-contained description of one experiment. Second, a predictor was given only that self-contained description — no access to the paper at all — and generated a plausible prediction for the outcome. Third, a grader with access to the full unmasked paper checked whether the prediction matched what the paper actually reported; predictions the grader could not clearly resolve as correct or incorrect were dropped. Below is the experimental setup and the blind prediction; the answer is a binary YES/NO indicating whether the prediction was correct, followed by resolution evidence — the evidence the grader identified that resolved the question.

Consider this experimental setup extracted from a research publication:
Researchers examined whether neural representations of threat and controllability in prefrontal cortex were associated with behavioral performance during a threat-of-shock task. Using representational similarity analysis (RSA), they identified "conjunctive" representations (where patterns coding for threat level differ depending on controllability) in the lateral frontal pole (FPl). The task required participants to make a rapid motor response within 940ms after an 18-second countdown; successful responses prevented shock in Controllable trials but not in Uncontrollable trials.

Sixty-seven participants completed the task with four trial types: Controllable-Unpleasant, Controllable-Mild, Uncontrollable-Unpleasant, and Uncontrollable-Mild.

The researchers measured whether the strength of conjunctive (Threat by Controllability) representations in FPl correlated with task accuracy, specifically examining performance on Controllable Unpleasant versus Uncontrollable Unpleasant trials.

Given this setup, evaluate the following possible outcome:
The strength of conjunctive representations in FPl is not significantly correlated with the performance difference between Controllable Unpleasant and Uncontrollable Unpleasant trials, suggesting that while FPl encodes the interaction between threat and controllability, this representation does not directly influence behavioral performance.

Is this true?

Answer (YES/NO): NO